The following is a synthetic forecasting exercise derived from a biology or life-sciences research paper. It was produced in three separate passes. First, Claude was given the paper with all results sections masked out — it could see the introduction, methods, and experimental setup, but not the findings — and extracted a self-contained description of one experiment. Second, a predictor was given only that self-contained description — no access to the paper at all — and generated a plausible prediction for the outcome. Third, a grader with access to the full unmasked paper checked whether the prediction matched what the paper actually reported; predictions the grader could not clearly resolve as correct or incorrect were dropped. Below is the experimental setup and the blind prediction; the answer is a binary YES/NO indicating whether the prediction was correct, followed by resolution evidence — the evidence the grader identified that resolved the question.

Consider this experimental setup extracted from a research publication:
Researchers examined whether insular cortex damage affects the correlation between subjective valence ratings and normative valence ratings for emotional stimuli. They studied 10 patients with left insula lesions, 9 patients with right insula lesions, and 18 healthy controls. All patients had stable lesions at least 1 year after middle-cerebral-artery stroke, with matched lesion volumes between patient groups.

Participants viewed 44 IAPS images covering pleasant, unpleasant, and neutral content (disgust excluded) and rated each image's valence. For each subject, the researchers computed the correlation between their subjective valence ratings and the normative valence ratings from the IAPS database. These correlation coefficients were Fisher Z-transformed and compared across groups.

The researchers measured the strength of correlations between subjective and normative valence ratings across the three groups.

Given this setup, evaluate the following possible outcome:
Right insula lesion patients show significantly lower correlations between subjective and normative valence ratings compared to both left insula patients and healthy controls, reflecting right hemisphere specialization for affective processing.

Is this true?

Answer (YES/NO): NO